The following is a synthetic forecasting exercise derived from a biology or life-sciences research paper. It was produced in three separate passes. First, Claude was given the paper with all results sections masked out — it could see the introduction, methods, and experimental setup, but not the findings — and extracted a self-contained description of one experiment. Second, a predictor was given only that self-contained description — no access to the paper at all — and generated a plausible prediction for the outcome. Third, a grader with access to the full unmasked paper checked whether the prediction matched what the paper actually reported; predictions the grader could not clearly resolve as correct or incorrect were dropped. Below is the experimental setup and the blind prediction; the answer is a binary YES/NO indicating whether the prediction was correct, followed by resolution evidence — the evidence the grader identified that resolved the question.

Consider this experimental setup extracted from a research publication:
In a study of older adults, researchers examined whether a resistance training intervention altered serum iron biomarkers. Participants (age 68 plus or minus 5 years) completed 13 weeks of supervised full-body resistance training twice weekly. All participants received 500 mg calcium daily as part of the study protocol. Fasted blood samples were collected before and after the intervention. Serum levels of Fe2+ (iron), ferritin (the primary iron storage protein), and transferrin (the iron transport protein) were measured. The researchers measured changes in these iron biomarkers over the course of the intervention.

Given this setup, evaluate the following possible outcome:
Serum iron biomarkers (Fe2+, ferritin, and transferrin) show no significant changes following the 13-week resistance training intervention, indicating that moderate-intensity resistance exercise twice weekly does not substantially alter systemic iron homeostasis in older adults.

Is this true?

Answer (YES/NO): NO